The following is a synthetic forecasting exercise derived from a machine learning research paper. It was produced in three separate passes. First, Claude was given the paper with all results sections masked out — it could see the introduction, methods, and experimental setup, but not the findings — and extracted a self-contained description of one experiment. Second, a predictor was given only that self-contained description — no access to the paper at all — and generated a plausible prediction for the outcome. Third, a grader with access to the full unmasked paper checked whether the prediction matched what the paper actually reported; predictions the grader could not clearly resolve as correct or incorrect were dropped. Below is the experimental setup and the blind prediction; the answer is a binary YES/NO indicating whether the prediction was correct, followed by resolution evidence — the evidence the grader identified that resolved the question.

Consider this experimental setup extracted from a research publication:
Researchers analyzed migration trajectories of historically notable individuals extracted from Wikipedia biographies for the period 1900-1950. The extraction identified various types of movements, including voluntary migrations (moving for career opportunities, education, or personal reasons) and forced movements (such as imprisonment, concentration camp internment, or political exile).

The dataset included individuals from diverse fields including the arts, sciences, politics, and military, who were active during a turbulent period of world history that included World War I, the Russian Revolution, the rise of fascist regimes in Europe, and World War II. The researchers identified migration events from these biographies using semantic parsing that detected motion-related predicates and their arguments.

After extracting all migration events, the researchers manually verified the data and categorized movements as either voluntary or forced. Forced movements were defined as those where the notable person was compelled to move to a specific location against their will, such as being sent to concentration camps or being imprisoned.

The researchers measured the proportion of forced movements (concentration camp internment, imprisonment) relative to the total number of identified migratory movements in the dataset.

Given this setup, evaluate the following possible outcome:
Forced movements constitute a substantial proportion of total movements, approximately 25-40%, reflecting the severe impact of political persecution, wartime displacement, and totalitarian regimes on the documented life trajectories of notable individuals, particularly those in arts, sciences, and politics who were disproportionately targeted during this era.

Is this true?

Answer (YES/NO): NO